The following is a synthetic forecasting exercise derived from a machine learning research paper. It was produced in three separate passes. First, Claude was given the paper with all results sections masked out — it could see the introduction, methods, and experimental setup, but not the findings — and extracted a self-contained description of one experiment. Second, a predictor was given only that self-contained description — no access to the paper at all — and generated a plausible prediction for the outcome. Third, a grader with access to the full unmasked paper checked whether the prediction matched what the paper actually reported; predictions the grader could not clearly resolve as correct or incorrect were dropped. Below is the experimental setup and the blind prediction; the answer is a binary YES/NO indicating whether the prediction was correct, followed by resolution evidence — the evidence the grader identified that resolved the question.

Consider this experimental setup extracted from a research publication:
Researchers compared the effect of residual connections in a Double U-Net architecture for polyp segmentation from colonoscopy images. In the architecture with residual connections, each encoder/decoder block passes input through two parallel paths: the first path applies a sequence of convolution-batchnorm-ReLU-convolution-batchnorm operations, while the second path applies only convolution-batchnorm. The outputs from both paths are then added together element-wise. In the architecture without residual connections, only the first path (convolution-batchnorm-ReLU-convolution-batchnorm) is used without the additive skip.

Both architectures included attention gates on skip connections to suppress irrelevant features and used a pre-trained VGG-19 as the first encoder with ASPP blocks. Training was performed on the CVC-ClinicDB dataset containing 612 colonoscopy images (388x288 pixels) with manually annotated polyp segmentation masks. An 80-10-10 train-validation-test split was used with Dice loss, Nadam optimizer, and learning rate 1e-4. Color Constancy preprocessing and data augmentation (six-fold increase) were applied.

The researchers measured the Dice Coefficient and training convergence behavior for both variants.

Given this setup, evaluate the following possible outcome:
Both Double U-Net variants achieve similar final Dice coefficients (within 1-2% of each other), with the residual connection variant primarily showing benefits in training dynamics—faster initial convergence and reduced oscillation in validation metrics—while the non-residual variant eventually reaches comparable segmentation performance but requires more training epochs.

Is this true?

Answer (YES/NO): YES